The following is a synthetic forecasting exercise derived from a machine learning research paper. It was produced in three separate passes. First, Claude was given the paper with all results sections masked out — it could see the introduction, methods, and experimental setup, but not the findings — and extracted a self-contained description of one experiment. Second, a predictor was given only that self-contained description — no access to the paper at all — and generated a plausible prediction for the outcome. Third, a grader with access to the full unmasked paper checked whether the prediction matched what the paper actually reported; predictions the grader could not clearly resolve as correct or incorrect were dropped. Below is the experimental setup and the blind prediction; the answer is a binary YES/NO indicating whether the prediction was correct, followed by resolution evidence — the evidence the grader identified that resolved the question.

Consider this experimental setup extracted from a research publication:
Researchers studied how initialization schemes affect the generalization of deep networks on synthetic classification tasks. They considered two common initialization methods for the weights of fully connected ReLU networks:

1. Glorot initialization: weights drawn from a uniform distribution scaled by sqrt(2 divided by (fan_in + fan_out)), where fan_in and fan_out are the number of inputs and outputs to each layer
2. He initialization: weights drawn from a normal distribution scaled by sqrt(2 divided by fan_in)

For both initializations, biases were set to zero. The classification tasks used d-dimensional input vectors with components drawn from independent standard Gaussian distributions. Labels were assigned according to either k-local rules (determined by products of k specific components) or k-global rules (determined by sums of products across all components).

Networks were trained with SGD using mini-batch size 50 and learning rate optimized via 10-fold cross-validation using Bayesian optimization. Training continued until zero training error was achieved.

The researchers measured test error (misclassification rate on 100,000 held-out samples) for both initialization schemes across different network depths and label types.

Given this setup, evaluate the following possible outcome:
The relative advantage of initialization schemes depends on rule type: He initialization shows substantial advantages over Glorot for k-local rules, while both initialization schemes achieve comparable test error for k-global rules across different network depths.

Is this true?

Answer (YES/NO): NO